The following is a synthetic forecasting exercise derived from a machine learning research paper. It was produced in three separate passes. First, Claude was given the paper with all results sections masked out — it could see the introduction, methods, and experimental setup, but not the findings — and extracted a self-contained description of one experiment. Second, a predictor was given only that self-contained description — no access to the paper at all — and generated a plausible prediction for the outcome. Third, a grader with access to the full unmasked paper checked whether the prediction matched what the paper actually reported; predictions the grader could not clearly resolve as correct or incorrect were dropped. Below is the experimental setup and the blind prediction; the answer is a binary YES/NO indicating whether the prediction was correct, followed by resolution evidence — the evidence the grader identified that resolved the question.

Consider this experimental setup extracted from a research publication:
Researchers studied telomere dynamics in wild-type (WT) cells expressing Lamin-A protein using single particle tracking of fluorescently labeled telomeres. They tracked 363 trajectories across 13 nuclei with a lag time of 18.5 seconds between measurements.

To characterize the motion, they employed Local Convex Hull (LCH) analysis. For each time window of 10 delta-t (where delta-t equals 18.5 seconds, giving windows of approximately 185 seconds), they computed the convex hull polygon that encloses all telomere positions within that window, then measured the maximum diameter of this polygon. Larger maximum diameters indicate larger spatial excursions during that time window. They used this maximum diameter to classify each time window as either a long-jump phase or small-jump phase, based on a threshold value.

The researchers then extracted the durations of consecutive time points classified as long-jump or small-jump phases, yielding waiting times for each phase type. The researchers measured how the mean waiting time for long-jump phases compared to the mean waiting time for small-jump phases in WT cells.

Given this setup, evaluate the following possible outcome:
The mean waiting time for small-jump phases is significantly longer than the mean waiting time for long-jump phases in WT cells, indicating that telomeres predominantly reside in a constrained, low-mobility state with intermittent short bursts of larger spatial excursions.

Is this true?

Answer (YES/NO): YES